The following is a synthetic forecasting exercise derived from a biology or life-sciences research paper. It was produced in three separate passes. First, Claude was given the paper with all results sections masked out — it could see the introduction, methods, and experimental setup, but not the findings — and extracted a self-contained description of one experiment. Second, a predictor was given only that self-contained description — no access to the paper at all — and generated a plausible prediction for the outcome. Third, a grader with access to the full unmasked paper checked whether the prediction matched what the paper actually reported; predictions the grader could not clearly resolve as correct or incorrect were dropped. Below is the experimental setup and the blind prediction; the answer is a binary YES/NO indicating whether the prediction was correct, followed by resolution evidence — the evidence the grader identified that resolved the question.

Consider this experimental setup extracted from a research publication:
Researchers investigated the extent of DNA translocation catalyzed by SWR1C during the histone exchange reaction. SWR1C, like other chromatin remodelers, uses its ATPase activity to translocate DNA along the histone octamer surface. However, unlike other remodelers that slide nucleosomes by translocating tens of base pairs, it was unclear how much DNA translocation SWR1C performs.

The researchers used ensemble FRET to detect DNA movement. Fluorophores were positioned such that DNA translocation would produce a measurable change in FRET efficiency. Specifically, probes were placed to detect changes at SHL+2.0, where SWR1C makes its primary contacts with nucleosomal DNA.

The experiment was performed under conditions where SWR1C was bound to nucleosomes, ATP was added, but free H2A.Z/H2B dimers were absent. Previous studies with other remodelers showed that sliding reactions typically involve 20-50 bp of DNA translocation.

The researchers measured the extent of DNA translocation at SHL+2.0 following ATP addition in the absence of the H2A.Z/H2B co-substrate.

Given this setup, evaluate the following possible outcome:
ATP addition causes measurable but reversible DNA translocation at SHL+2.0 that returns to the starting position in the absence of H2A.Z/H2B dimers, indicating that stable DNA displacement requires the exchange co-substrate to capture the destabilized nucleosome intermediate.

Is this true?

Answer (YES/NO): NO